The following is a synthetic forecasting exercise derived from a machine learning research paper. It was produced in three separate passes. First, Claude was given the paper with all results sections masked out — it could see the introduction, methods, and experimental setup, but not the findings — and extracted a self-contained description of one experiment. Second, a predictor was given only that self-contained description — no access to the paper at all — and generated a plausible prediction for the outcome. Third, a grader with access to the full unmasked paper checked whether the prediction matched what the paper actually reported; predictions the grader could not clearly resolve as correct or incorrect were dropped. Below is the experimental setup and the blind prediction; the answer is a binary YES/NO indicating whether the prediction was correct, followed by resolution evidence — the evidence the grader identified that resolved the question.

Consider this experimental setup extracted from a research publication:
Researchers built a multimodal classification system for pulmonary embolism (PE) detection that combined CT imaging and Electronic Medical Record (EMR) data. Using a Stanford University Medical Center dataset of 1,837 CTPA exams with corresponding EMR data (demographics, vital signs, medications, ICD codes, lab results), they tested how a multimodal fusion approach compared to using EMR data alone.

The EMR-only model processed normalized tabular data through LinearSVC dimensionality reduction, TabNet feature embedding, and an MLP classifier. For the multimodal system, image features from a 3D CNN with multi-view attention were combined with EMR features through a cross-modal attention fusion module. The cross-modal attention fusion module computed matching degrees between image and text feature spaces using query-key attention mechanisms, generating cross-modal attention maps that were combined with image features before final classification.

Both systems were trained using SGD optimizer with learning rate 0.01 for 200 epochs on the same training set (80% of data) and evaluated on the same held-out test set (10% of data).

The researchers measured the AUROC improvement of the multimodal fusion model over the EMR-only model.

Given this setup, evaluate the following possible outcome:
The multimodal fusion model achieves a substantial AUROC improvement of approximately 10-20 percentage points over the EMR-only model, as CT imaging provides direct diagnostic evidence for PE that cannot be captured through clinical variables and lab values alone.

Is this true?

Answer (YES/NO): NO